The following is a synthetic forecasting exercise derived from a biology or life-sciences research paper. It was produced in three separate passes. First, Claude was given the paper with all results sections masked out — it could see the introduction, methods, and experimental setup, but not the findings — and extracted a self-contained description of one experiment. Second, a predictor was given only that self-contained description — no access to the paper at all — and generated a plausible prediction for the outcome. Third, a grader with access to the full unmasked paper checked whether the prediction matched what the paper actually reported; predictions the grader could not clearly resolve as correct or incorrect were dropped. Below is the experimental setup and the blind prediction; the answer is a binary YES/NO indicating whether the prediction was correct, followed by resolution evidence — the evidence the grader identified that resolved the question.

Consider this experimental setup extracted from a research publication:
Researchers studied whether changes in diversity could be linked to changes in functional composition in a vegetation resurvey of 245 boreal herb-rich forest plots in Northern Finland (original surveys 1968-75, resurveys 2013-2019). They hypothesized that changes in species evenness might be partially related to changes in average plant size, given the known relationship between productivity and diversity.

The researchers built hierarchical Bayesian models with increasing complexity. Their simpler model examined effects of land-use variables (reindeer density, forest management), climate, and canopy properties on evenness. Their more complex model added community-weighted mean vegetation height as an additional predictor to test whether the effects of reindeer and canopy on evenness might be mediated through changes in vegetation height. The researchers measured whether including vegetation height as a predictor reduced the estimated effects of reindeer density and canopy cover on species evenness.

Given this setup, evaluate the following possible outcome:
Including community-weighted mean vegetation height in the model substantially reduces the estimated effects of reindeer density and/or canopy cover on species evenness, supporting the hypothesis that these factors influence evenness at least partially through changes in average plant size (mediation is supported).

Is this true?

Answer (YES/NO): NO